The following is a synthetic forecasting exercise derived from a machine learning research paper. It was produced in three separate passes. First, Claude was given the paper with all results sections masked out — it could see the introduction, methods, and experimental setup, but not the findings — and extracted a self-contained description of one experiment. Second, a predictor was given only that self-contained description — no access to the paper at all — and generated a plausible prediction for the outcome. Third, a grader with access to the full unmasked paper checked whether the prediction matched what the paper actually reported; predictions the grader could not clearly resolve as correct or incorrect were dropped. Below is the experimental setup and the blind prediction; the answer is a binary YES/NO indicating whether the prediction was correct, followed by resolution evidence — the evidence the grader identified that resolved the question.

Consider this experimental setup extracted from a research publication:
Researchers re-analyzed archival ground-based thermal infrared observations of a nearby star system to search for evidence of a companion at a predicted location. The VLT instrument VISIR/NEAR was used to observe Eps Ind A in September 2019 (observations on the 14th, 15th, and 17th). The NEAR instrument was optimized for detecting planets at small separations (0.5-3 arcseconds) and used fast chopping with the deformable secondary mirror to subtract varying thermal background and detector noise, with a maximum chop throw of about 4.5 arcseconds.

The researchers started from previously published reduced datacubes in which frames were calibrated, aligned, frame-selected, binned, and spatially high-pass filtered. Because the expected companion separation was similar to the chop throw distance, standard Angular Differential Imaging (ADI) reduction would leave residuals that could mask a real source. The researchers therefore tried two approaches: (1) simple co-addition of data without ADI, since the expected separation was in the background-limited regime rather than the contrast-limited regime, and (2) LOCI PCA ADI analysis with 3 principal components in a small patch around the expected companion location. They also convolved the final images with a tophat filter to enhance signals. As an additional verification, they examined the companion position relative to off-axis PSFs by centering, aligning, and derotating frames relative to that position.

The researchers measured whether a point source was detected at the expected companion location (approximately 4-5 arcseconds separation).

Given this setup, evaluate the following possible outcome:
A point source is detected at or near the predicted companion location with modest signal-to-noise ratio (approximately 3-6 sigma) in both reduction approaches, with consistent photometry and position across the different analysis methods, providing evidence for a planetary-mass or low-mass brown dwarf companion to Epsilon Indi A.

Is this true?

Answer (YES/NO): YES